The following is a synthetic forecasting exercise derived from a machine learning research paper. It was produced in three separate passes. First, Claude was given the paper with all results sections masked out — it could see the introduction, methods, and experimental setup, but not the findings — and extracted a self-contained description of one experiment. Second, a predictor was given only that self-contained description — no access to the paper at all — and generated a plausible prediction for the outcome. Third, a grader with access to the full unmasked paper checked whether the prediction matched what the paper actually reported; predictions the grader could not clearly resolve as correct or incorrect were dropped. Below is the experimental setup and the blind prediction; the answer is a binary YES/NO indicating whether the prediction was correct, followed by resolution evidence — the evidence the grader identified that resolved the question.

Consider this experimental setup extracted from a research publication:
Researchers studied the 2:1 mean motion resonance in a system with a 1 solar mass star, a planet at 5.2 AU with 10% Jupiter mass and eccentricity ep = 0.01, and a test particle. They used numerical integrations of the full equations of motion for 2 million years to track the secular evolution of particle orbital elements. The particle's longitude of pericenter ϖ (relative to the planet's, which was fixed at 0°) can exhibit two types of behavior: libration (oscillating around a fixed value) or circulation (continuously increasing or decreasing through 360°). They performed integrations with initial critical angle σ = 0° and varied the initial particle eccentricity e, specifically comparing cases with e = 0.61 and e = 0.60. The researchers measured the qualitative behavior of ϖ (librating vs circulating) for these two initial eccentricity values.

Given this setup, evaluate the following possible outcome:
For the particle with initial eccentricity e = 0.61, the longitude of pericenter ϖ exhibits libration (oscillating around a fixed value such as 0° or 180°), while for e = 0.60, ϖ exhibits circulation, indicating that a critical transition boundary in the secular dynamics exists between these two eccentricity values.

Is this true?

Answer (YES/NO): YES